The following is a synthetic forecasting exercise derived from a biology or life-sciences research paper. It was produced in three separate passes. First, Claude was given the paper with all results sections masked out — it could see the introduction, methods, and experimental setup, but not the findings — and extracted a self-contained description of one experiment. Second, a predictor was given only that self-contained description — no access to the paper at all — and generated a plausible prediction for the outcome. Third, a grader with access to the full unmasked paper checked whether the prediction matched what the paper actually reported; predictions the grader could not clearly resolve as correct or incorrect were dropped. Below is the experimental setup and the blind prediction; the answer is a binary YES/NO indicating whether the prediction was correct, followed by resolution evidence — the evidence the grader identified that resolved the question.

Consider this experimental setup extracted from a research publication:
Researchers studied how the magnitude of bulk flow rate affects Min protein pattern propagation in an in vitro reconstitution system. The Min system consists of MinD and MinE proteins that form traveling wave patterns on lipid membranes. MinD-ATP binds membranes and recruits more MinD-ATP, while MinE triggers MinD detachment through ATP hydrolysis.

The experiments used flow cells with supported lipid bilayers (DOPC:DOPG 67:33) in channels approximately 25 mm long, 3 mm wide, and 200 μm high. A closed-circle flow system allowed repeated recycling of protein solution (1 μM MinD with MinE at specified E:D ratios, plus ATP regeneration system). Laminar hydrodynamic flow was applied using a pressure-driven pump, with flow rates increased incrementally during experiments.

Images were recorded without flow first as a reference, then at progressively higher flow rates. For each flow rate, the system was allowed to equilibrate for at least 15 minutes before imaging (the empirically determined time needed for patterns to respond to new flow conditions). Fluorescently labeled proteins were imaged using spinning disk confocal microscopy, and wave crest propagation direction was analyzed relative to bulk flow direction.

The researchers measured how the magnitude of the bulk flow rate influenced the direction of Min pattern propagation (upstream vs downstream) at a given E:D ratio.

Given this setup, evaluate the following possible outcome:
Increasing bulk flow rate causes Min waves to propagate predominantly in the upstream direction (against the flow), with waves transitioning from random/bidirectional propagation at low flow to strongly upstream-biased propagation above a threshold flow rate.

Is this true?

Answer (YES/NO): NO